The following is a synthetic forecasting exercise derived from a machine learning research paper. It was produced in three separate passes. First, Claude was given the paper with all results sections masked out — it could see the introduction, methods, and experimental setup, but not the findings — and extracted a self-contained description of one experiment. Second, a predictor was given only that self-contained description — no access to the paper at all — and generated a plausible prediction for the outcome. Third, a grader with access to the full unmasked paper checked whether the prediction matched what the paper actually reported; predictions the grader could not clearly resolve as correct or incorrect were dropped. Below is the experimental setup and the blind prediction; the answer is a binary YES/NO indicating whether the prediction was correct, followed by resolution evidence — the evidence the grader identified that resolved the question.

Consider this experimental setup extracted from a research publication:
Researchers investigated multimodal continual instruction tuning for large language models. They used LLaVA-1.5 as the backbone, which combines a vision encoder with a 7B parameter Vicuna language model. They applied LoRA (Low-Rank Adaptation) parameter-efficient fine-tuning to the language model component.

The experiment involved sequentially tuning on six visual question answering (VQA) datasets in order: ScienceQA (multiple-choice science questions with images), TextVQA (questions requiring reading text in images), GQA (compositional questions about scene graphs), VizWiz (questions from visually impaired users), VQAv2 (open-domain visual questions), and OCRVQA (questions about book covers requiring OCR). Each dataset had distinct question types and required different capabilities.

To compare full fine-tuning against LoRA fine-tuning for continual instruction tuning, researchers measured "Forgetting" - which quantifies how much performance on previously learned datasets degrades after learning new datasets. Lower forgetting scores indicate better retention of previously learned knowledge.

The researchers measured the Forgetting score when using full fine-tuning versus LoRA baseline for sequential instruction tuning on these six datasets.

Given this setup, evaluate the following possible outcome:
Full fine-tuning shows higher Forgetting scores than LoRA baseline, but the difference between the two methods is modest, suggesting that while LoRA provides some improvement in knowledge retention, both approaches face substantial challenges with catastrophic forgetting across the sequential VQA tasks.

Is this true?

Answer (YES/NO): YES